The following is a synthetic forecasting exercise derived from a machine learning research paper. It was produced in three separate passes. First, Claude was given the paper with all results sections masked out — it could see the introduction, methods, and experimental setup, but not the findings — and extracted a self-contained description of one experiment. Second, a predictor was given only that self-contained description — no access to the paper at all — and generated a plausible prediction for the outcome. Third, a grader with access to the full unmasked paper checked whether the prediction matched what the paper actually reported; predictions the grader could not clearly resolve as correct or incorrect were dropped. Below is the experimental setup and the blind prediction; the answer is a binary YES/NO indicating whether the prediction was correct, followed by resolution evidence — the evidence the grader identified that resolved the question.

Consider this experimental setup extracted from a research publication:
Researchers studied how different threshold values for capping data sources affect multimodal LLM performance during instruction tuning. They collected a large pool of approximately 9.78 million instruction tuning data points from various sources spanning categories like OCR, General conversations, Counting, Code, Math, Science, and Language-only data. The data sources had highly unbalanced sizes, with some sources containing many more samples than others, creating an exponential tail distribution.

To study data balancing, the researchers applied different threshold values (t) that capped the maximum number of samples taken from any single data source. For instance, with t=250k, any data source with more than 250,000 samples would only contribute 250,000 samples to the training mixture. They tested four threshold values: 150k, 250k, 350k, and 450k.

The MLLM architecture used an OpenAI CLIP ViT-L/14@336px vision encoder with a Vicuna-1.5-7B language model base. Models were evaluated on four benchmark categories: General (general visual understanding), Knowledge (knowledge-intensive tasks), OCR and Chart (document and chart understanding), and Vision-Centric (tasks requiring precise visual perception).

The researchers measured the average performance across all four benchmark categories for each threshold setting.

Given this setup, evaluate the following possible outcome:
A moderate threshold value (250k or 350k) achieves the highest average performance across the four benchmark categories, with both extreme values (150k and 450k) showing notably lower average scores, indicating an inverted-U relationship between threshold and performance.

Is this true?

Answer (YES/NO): NO